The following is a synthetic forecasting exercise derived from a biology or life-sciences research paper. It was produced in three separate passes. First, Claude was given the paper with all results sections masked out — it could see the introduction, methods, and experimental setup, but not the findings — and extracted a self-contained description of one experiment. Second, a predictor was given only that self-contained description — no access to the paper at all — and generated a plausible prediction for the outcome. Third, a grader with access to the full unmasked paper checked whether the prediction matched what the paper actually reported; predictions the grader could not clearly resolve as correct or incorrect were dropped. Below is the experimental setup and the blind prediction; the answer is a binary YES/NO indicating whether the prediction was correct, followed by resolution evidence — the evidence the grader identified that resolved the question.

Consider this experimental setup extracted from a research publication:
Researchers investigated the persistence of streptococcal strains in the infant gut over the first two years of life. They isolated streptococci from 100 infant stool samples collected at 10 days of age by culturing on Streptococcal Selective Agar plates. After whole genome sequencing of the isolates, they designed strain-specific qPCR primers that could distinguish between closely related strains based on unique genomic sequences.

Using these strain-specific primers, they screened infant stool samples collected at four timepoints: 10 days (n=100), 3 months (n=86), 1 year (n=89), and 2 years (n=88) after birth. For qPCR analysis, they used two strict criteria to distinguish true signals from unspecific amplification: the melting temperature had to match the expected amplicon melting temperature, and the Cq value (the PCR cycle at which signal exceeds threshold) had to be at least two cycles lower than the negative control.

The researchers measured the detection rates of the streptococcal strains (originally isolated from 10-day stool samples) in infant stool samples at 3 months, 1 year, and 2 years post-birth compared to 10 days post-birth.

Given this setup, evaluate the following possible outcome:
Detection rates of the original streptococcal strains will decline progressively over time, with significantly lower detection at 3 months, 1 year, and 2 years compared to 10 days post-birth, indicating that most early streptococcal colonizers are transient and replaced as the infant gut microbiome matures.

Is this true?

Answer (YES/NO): NO